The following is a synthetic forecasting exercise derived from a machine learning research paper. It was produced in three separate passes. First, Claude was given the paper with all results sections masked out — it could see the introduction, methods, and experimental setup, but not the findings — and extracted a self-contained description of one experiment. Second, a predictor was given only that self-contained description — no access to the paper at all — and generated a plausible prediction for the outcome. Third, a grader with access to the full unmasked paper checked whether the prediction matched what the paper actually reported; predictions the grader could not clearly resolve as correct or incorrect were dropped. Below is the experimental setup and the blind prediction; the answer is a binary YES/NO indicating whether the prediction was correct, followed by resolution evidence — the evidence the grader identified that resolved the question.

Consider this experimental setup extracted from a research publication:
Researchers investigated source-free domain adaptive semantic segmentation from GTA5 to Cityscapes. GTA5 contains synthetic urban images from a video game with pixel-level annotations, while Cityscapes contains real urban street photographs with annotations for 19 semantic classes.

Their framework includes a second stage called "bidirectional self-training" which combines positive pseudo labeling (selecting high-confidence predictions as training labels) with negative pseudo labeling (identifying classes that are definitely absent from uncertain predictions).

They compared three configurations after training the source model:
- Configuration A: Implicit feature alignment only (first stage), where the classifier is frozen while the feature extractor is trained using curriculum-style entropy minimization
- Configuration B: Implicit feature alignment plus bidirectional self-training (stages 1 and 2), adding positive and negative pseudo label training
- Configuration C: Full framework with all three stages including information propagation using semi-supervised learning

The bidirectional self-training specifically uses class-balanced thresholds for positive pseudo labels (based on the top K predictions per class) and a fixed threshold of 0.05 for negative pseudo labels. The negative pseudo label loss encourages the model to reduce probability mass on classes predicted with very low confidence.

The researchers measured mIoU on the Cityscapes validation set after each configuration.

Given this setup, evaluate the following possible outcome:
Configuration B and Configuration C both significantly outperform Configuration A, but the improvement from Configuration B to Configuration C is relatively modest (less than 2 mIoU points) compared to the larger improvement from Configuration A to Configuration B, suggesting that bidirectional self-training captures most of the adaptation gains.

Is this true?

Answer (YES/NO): NO